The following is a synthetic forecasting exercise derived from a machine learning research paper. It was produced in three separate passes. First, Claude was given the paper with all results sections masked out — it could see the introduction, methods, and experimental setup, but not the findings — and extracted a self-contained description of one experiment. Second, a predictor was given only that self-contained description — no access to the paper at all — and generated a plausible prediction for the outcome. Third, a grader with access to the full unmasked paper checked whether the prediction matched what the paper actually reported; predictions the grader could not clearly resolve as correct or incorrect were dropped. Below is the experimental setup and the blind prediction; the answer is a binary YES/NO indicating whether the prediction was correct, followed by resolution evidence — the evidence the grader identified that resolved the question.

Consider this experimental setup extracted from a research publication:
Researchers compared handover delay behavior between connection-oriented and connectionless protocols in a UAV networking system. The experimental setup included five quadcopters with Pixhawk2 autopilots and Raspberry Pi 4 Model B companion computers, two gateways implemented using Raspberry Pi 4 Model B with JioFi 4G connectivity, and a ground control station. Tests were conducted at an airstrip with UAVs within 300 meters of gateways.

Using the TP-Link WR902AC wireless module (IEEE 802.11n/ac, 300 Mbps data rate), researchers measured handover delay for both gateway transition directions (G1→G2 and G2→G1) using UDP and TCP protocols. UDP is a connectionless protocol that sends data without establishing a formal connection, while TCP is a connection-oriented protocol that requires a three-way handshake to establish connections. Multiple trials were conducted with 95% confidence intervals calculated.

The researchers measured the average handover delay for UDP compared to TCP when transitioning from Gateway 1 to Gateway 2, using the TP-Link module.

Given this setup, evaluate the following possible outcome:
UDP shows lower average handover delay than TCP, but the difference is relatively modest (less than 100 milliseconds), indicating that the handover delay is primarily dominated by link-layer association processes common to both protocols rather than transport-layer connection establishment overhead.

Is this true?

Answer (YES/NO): NO